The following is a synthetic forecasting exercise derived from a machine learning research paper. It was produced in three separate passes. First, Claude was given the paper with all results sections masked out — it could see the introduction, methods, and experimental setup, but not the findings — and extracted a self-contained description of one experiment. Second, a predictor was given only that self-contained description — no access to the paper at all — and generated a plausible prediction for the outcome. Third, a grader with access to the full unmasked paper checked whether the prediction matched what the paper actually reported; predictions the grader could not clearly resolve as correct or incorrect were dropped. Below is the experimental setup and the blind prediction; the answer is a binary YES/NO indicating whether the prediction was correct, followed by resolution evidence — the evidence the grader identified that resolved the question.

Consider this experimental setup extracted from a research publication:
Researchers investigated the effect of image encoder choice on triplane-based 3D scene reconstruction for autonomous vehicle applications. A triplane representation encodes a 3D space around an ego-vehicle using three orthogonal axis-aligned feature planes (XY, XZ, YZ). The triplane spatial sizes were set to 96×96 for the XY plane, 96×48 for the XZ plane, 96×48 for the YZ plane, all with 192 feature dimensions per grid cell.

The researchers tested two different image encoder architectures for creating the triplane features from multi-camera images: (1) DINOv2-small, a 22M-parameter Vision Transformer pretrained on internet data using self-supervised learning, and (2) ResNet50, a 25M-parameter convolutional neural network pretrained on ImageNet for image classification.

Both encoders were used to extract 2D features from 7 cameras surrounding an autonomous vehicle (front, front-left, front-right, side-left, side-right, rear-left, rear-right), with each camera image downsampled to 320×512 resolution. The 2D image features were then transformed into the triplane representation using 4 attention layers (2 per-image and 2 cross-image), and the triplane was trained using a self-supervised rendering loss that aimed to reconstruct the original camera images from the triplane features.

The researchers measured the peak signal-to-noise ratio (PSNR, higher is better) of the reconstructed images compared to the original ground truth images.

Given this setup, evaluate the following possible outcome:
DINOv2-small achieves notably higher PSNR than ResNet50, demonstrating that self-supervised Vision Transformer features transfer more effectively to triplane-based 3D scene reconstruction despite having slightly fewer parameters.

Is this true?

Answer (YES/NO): NO